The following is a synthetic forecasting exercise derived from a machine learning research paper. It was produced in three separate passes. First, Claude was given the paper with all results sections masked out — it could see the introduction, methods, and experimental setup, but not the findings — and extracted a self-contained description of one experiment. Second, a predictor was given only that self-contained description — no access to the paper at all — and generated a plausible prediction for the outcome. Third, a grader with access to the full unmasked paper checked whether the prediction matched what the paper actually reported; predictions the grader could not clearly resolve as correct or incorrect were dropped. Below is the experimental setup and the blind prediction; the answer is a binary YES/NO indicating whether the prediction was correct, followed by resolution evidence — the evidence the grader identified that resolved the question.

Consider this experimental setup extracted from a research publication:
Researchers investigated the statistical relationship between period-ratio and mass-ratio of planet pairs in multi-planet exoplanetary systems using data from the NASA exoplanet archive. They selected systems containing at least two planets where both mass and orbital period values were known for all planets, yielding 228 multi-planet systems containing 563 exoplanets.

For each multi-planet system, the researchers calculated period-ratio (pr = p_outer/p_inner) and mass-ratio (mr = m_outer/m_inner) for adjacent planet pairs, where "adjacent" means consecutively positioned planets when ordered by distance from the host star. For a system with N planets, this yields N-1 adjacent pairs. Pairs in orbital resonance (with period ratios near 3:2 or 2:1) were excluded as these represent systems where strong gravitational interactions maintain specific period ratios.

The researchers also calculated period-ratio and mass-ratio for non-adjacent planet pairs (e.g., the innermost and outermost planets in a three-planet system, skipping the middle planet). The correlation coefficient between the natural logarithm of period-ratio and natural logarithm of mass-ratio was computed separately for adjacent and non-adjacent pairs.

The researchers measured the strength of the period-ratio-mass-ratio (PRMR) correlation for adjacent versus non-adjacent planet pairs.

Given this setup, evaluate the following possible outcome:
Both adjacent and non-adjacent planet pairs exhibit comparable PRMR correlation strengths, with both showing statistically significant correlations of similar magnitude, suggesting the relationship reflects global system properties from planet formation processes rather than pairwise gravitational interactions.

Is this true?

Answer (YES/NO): NO